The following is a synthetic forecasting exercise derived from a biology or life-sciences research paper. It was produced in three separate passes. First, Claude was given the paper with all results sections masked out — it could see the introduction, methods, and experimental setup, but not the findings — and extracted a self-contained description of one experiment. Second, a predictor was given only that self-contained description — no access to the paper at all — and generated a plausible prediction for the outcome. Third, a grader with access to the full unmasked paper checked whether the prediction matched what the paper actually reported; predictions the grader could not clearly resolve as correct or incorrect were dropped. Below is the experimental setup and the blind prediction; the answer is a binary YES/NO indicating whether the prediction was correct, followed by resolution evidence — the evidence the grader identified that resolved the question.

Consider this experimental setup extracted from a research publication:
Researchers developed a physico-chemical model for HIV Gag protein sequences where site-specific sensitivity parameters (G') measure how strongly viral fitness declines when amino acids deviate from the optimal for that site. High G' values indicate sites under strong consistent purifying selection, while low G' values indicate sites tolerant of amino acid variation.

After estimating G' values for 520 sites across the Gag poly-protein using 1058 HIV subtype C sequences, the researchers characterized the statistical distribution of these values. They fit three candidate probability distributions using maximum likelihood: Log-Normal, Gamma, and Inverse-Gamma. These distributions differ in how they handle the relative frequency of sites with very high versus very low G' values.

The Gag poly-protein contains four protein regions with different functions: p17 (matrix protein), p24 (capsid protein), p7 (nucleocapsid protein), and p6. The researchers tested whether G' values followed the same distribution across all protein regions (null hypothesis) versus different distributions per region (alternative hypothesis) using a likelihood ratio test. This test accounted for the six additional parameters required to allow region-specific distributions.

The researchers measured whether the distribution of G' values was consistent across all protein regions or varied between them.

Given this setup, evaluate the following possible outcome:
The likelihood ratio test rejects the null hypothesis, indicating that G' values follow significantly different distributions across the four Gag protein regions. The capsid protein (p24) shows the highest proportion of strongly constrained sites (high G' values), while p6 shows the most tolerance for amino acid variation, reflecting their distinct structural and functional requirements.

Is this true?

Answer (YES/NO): NO